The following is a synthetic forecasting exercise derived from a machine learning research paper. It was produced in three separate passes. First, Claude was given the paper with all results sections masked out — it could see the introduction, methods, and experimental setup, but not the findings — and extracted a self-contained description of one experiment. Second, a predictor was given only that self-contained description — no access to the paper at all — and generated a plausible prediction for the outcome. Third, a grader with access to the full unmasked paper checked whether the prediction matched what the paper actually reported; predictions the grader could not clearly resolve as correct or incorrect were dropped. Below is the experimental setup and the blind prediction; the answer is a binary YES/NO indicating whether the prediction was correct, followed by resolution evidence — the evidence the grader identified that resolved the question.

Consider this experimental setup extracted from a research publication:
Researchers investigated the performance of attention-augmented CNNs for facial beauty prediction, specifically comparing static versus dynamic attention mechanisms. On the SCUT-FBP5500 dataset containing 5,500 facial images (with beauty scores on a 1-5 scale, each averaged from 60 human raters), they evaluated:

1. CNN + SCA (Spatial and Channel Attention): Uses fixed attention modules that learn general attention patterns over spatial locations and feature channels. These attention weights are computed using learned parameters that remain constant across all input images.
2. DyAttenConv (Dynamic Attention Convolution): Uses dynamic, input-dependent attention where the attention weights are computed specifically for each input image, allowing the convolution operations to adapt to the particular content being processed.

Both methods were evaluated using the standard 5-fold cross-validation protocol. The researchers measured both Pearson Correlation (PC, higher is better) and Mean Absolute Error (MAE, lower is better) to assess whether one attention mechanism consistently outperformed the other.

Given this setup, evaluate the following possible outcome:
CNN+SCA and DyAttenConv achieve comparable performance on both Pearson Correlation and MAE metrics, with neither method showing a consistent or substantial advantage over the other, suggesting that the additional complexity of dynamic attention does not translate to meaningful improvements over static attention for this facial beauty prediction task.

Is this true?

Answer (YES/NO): NO